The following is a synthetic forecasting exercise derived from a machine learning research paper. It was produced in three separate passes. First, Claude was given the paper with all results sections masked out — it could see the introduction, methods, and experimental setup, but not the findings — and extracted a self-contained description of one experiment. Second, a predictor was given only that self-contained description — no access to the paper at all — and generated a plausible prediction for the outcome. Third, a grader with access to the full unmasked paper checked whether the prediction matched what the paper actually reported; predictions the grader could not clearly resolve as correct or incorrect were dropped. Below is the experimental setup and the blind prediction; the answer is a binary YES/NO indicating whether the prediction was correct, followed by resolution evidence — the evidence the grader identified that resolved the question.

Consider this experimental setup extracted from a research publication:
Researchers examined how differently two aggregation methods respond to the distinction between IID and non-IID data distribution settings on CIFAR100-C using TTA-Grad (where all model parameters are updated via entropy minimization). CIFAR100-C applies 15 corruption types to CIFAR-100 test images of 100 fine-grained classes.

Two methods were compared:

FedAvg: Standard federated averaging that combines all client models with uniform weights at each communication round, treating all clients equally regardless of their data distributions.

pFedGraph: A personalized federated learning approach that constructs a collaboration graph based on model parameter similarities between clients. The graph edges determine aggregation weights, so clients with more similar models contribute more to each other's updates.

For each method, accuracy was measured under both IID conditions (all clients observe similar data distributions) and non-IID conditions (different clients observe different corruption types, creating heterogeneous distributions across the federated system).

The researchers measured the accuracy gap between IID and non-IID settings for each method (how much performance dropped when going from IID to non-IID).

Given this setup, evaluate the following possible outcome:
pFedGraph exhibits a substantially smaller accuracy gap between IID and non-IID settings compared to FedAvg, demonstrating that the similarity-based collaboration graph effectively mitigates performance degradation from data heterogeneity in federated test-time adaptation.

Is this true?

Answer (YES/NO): YES